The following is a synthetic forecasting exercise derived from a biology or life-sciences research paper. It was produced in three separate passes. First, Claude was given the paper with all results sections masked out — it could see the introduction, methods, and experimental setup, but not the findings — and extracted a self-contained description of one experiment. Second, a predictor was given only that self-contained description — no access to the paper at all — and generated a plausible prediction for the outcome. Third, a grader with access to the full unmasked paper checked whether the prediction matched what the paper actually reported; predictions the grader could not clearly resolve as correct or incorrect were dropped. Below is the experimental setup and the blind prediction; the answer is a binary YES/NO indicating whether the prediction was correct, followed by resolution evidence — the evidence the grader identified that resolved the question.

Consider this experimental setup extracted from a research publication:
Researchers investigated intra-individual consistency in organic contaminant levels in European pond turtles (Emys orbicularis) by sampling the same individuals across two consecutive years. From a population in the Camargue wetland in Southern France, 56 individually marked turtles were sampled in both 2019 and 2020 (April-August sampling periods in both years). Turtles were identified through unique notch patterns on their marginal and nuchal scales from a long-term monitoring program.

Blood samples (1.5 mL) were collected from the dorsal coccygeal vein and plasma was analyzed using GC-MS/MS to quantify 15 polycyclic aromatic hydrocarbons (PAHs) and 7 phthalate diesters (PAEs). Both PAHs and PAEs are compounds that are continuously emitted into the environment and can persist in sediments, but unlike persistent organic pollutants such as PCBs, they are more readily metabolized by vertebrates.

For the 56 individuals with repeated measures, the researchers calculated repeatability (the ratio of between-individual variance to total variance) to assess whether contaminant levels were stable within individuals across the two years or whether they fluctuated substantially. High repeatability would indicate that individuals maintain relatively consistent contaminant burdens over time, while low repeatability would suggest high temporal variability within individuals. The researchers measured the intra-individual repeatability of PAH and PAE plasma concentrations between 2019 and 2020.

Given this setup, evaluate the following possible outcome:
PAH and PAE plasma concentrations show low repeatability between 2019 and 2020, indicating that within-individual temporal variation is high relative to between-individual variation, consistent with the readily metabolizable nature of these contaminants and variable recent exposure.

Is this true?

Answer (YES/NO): YES